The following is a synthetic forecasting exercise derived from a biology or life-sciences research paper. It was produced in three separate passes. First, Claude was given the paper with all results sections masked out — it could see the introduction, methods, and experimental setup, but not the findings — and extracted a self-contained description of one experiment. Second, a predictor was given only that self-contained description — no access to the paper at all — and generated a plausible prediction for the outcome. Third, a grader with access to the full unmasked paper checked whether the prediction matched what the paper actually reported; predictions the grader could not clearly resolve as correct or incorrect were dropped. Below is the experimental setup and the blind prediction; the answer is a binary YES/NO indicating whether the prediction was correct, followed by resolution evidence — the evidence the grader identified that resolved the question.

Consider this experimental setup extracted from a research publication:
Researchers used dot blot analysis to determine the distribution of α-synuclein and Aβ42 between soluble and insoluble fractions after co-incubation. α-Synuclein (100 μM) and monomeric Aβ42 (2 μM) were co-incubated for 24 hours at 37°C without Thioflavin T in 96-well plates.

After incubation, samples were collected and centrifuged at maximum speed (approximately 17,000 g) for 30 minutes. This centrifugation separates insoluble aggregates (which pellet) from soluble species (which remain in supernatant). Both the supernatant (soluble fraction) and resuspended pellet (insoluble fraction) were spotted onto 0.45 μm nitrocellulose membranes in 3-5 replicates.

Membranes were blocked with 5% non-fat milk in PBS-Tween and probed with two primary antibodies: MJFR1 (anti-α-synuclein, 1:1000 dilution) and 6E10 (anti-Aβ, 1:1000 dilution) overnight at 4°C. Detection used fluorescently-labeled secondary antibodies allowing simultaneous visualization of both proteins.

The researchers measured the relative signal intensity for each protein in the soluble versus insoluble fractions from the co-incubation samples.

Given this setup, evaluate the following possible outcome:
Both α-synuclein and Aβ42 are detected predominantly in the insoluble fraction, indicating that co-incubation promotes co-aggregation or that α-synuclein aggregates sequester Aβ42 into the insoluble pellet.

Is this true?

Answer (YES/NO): NO